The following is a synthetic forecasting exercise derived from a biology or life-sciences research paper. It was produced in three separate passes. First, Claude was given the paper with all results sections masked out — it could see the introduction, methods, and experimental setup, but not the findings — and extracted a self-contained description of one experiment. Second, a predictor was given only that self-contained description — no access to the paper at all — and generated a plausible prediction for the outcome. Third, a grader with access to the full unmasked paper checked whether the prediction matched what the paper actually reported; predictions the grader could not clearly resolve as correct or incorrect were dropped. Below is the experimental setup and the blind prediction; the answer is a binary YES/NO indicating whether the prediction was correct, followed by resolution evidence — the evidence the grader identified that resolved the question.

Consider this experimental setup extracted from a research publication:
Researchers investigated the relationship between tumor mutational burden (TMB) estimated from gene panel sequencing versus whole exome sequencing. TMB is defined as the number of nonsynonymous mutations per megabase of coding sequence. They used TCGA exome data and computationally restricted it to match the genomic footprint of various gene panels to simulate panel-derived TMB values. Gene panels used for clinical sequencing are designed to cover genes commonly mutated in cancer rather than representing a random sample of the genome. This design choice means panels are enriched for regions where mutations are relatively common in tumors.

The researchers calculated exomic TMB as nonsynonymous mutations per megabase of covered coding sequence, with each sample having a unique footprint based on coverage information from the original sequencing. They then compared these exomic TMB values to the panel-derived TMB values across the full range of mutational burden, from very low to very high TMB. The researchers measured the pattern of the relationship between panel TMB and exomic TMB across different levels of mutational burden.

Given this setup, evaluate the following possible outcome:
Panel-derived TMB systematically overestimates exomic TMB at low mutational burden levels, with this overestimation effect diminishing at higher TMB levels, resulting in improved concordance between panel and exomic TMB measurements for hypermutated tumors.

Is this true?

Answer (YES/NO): NO